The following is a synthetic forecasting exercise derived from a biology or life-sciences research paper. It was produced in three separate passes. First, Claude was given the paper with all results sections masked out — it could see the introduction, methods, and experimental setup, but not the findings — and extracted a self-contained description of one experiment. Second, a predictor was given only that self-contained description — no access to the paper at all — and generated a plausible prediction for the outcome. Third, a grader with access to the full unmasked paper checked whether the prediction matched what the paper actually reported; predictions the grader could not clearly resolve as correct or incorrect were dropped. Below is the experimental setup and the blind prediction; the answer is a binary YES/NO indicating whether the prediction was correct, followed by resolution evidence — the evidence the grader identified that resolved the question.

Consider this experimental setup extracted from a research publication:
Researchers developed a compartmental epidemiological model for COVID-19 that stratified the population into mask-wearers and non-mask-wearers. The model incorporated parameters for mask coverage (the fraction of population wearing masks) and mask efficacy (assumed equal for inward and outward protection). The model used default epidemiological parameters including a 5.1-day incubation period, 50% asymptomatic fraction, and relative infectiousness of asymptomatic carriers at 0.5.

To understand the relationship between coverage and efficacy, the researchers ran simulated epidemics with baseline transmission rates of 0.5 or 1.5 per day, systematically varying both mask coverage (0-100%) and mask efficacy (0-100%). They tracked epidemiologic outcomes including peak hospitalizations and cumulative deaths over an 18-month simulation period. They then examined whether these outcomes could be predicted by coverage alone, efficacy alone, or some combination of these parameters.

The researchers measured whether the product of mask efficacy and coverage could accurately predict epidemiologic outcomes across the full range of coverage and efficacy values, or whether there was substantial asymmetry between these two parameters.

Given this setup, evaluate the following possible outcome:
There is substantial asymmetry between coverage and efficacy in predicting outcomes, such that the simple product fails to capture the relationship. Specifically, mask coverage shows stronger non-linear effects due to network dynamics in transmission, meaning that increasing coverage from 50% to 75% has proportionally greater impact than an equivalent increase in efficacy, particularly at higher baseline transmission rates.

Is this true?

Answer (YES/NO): NO